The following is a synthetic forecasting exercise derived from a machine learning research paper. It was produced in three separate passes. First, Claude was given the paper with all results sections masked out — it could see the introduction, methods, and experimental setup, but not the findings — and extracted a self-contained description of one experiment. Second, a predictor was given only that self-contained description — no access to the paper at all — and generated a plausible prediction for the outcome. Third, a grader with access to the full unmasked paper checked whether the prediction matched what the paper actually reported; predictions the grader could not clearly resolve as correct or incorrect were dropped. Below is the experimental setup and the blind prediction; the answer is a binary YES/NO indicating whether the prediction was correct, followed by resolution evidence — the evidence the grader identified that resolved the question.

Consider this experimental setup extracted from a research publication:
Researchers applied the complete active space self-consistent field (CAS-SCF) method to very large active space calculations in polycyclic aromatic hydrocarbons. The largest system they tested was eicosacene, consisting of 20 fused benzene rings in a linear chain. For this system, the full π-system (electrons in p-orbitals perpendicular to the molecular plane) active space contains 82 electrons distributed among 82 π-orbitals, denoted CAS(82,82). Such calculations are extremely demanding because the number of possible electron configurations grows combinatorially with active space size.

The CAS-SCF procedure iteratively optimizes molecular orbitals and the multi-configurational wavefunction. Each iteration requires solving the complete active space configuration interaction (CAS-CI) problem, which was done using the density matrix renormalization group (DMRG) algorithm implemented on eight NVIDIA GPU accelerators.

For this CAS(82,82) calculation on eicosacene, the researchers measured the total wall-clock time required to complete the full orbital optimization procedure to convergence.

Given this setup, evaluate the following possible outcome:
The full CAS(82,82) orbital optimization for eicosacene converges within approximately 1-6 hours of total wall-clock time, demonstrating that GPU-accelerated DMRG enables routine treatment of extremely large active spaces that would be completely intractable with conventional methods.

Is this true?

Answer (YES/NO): NO